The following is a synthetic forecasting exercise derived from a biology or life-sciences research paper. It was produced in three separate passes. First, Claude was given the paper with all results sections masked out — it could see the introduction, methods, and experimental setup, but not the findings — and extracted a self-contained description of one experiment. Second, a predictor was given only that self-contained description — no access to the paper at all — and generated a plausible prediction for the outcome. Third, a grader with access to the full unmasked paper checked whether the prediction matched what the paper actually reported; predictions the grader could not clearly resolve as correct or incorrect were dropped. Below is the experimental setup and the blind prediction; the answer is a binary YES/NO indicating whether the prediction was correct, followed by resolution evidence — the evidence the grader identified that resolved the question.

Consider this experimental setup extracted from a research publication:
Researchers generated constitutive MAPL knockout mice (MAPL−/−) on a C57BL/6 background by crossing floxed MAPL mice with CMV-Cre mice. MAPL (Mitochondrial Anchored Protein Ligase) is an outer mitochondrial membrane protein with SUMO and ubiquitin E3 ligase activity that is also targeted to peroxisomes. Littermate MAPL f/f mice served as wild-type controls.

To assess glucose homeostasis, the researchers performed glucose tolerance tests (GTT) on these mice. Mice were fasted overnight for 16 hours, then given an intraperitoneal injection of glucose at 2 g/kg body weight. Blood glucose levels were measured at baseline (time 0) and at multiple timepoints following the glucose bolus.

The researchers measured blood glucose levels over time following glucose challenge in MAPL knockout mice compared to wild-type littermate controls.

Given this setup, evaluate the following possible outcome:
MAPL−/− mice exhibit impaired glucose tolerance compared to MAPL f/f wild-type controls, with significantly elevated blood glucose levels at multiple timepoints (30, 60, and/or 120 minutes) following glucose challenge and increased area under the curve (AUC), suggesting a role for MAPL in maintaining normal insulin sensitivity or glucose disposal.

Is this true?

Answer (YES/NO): NO